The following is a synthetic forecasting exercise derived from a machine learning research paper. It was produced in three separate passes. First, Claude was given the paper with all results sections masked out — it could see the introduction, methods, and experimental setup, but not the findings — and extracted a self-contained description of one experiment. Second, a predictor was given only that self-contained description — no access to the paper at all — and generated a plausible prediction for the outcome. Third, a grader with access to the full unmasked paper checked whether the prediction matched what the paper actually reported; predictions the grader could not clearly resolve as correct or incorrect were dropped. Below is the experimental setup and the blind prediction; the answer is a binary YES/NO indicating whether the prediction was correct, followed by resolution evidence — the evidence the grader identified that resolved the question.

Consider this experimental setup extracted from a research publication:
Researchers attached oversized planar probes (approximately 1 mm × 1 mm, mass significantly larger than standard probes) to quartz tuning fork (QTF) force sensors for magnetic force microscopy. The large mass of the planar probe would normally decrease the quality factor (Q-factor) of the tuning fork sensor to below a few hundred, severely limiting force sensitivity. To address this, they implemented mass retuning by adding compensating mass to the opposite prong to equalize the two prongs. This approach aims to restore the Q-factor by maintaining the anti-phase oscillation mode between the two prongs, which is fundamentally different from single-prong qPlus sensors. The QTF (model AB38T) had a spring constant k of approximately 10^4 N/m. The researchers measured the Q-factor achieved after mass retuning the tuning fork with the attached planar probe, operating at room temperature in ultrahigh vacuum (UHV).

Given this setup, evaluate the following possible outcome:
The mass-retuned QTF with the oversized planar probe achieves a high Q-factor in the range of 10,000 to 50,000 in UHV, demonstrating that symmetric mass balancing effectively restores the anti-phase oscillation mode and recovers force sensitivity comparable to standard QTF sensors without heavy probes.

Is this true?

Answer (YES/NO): YES